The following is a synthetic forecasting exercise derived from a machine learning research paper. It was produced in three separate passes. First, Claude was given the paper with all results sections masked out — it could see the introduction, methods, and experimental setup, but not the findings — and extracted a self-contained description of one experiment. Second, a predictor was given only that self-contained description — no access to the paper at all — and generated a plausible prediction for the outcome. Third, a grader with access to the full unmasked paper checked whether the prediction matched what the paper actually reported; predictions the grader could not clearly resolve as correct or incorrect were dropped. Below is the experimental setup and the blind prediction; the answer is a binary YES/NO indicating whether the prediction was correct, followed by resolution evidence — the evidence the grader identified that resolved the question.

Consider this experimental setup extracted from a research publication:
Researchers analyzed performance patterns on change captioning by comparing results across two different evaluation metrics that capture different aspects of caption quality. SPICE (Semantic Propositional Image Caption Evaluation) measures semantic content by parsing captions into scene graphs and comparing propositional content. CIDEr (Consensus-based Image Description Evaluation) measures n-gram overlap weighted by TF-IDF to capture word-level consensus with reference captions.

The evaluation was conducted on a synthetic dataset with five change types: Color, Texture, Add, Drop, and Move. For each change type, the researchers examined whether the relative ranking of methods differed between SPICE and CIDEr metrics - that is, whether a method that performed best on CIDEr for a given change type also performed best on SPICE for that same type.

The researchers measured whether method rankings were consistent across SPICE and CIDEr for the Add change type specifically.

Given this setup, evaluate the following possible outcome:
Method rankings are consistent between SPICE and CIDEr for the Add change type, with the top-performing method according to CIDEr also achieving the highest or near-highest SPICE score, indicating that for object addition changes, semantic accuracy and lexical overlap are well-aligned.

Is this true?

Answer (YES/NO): NO